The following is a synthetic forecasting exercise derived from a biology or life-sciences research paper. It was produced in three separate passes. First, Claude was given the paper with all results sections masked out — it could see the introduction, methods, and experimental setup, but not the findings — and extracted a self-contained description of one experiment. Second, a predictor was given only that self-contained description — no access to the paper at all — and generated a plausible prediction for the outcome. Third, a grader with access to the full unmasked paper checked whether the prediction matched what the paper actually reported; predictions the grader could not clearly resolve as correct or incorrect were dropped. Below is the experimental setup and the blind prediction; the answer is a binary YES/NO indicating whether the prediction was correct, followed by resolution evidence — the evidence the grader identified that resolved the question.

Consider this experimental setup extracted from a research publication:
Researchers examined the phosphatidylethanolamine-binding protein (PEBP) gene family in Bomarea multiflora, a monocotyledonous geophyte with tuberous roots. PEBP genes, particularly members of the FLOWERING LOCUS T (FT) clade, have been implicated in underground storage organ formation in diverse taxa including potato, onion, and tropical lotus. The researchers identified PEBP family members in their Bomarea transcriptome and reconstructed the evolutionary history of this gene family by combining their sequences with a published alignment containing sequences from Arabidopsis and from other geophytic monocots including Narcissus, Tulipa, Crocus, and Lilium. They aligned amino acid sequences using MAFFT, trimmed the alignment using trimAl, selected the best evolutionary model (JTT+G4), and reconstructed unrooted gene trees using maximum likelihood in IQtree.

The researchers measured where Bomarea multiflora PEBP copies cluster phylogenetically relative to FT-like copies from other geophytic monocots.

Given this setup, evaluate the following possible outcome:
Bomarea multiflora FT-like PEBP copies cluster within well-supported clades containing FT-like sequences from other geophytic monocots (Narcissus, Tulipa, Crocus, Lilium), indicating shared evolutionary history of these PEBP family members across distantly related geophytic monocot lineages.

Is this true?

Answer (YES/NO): NO